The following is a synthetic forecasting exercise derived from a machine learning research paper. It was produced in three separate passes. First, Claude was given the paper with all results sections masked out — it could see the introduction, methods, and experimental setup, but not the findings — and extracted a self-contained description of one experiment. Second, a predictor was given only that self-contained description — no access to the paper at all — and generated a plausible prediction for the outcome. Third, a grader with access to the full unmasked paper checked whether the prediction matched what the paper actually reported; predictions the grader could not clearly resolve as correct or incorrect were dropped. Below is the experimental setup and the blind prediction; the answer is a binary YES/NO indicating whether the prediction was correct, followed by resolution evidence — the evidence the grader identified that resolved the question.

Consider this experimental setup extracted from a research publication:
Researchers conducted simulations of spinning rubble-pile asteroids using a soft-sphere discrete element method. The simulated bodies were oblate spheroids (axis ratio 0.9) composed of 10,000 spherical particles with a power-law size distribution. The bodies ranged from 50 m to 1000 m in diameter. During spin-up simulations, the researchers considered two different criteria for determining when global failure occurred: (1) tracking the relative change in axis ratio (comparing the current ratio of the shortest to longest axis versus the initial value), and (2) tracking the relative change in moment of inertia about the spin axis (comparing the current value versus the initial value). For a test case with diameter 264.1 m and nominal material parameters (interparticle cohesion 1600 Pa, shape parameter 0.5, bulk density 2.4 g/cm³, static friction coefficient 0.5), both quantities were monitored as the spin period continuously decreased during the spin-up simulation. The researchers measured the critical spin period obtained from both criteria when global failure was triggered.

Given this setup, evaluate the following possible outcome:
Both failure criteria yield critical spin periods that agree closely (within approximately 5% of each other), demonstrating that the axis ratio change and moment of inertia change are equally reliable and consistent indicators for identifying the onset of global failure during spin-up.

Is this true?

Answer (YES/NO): NO